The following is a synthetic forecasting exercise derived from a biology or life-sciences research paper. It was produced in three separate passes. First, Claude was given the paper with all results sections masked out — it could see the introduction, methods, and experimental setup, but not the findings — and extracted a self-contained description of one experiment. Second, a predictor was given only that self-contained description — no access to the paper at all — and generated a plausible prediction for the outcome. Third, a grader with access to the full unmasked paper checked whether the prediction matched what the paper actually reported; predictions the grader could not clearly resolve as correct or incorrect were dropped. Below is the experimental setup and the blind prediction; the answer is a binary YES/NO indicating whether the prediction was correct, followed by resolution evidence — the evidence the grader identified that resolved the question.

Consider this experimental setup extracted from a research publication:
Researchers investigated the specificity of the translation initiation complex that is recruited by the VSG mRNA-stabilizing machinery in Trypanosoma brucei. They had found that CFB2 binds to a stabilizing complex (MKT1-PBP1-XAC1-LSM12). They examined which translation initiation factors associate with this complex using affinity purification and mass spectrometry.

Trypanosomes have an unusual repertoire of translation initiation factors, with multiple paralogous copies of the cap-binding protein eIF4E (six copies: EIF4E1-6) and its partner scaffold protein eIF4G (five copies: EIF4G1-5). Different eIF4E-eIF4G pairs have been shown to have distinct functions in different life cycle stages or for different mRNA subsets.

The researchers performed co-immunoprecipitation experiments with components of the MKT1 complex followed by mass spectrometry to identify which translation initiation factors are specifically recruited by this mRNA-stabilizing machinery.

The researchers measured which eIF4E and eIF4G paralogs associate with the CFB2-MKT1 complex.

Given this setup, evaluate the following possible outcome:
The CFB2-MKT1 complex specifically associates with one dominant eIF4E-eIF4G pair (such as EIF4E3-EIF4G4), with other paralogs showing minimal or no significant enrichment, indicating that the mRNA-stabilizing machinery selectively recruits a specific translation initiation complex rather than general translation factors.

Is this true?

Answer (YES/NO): NO